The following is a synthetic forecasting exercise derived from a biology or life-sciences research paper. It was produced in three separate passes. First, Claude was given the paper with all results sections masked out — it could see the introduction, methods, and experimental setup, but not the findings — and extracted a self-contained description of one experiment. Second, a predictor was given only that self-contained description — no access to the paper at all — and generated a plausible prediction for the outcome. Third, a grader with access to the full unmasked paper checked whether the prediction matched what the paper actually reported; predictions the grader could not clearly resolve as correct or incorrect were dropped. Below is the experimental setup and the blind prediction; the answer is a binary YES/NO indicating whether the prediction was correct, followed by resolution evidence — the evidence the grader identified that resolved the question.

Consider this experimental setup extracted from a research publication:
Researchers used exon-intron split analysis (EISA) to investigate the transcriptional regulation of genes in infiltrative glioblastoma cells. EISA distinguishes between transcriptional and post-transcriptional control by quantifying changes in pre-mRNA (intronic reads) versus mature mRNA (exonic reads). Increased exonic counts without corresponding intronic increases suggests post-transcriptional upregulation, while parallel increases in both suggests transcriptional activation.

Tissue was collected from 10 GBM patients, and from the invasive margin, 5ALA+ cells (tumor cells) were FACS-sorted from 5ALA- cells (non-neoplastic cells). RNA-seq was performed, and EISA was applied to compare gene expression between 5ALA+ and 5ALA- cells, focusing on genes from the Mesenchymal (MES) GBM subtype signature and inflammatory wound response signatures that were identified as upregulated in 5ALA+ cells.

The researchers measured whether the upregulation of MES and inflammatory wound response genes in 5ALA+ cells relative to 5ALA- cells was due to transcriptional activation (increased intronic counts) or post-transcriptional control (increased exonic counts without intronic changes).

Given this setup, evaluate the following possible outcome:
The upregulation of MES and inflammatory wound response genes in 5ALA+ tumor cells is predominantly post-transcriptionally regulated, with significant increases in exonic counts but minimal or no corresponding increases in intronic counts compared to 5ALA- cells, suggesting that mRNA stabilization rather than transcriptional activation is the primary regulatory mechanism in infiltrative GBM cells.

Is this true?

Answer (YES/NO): YES